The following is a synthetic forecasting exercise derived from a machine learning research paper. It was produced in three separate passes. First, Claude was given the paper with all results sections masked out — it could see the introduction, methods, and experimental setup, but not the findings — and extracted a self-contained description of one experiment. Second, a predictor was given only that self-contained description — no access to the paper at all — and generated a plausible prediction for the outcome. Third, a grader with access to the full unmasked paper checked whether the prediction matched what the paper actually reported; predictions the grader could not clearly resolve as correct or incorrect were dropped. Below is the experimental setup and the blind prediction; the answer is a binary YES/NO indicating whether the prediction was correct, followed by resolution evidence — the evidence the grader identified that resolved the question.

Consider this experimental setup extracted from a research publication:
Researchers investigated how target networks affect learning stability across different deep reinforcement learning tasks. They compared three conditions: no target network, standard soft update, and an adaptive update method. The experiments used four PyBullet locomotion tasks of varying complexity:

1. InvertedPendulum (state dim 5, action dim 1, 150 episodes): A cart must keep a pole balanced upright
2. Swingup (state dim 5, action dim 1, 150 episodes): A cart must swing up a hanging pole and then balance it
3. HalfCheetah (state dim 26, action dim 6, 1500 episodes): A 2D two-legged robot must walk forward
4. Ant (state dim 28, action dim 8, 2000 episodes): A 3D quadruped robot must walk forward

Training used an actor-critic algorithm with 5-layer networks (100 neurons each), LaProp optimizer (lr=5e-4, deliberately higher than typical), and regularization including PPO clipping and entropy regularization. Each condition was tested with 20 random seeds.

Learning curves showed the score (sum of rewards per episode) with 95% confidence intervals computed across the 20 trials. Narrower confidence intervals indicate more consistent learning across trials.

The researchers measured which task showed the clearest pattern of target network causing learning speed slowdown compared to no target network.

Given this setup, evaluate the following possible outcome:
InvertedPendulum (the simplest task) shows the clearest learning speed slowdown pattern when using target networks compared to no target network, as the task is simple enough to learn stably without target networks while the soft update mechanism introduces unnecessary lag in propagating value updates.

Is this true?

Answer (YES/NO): NO